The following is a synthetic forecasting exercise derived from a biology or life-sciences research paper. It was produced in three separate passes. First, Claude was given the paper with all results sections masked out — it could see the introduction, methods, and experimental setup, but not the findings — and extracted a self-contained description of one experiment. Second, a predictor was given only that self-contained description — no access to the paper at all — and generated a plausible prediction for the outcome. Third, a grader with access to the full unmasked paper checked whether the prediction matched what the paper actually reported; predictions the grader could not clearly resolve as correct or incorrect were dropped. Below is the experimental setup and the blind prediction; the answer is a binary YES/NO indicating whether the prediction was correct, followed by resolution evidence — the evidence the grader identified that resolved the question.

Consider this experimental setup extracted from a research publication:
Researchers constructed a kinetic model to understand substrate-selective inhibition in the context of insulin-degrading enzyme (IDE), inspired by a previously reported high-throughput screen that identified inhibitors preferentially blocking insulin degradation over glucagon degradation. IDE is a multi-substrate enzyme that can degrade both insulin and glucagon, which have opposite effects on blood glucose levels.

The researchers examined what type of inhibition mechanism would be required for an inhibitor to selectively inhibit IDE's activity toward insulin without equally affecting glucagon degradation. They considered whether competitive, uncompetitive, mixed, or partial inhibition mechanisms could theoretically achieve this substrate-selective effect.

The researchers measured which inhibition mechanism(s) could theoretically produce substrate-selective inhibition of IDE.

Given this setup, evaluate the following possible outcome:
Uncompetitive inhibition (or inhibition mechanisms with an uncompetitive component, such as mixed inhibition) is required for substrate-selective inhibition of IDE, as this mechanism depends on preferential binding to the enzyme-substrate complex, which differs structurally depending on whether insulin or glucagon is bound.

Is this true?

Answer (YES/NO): NO